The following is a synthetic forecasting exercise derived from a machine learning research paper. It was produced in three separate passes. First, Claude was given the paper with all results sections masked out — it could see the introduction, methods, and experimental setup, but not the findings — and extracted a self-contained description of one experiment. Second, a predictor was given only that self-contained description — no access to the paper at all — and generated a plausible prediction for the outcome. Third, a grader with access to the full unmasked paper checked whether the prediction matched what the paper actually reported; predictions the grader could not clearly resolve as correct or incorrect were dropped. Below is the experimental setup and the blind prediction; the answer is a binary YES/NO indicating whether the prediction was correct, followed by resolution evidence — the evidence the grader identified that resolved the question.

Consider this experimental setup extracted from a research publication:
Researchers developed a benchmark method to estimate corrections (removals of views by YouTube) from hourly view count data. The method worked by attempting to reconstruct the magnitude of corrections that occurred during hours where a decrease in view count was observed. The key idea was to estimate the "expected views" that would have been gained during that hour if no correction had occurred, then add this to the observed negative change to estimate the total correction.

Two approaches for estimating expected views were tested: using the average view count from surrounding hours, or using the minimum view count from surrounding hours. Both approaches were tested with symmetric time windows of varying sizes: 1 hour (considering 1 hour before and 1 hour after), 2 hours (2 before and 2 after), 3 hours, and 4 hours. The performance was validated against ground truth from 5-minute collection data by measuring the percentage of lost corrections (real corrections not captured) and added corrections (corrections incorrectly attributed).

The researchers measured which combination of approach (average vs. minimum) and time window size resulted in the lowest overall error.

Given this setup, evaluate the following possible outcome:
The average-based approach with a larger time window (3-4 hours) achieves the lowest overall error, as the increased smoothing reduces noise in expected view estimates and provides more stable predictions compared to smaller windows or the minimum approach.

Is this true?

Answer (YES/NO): NO